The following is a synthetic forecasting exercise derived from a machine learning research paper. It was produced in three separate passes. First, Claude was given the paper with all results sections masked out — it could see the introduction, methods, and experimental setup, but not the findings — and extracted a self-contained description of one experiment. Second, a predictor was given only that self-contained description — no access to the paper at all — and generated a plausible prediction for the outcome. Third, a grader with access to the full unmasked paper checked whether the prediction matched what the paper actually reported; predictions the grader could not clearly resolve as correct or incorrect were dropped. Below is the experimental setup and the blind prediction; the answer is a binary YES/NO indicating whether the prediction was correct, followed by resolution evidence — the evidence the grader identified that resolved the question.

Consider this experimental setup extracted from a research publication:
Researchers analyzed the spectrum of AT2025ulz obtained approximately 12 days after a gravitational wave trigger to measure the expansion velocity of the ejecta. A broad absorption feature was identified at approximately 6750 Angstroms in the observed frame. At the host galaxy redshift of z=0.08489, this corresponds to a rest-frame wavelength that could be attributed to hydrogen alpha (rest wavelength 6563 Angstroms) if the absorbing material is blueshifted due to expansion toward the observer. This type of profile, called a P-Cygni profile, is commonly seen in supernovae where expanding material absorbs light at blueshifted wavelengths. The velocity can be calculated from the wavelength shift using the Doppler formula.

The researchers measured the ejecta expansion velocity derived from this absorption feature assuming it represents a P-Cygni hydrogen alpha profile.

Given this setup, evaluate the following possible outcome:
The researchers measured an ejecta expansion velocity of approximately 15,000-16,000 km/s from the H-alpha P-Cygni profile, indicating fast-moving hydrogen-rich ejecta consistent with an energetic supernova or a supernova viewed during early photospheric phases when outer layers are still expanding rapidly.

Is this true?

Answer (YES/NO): YES